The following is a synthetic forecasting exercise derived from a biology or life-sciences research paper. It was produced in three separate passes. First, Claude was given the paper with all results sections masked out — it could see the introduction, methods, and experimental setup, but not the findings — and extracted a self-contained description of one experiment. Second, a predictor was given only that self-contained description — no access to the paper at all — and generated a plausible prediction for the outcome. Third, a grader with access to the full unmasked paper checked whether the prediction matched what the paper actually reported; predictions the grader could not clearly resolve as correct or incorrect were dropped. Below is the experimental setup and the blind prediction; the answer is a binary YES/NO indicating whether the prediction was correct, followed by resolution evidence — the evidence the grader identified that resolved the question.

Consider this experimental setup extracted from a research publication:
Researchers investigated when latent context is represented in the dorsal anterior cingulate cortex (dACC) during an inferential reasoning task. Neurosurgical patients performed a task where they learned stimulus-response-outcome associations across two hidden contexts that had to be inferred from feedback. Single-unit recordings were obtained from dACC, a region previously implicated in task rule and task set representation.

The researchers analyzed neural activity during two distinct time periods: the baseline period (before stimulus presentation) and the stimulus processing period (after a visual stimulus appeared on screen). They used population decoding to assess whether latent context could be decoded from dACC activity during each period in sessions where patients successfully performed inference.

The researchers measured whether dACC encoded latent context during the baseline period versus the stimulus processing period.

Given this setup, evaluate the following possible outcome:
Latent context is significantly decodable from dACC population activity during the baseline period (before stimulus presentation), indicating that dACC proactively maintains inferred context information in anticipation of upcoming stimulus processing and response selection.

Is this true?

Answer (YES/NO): YES